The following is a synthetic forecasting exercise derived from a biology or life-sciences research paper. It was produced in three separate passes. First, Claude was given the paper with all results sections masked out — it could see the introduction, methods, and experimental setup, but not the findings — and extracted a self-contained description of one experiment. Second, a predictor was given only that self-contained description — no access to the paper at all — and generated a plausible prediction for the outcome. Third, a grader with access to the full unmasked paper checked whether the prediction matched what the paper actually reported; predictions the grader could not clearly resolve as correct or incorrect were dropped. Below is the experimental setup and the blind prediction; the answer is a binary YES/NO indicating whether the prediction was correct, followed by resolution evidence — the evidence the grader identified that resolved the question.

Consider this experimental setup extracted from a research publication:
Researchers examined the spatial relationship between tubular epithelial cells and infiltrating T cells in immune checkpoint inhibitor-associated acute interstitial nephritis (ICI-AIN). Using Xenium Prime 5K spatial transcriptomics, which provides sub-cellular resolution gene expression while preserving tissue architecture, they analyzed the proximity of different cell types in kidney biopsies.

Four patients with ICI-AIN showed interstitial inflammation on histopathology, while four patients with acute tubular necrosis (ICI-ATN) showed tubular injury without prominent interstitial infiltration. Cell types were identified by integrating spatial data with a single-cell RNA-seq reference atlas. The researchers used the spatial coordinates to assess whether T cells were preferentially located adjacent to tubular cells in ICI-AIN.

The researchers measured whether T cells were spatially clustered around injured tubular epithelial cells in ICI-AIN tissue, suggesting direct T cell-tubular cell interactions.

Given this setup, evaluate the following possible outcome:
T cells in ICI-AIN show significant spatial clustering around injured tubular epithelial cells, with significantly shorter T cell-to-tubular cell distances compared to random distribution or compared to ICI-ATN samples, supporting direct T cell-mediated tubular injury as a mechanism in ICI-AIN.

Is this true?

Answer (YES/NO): NO